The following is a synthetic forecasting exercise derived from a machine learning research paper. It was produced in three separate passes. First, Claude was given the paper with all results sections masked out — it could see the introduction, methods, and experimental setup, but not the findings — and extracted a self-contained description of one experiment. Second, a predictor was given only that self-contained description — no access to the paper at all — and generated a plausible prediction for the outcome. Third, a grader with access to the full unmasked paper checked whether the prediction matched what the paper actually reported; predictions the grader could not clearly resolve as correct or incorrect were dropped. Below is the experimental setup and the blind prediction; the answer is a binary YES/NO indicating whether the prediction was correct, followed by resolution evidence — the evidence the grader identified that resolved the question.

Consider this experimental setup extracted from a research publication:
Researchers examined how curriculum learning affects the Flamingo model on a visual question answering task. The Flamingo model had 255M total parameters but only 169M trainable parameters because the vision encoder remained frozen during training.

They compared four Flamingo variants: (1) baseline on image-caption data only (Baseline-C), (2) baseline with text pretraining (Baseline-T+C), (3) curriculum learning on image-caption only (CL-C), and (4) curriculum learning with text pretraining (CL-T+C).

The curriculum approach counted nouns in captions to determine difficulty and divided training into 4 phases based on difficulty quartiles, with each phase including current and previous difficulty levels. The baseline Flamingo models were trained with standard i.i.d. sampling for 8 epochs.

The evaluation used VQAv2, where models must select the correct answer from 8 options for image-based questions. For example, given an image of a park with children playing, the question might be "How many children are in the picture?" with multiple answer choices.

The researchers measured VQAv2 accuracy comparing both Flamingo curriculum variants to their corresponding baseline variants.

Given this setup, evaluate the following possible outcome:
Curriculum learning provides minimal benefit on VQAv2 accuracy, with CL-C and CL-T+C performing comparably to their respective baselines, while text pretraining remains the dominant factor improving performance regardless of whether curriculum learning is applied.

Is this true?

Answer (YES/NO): NO